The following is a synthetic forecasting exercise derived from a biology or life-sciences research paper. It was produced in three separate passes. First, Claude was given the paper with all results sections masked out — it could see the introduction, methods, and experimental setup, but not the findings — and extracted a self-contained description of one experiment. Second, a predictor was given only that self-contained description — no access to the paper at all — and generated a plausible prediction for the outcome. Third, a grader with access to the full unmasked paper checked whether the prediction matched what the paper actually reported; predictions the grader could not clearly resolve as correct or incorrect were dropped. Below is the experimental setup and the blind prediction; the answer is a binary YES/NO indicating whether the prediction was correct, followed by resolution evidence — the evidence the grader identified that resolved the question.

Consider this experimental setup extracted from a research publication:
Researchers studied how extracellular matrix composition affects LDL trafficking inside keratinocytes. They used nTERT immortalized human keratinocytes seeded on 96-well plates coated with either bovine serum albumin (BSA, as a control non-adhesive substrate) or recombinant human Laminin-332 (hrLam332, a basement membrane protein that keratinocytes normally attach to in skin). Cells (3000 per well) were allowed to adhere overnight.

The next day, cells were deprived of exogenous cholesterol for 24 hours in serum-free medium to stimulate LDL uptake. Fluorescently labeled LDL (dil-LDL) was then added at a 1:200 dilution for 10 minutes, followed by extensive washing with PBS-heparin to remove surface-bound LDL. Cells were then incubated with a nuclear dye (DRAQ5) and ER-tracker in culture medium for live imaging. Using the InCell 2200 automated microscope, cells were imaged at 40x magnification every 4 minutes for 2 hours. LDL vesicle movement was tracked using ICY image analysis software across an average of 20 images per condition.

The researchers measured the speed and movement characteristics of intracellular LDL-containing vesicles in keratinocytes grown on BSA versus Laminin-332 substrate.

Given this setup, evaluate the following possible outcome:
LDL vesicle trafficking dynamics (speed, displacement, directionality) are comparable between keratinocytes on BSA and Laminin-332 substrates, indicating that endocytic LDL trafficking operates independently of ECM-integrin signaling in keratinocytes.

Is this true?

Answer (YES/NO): NO